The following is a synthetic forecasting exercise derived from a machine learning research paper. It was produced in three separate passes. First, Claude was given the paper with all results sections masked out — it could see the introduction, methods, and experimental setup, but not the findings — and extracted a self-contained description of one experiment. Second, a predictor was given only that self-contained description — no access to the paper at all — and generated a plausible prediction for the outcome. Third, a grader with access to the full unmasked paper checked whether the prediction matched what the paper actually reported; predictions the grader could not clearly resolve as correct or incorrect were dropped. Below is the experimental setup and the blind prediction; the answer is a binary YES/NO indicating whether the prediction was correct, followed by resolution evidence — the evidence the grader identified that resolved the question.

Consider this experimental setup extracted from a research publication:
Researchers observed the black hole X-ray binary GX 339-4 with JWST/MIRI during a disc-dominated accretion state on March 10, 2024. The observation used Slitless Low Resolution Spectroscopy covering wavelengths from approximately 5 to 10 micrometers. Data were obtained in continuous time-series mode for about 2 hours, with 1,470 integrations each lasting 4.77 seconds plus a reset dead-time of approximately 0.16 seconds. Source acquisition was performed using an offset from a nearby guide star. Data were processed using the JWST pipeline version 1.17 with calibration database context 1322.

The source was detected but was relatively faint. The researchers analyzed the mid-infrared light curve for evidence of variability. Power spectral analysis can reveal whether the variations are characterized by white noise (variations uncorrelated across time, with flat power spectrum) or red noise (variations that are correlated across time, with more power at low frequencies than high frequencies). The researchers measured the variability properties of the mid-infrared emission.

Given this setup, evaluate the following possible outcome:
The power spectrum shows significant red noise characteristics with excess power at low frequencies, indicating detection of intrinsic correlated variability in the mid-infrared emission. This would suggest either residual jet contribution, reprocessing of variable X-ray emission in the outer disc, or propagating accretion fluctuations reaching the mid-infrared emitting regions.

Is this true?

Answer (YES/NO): YES